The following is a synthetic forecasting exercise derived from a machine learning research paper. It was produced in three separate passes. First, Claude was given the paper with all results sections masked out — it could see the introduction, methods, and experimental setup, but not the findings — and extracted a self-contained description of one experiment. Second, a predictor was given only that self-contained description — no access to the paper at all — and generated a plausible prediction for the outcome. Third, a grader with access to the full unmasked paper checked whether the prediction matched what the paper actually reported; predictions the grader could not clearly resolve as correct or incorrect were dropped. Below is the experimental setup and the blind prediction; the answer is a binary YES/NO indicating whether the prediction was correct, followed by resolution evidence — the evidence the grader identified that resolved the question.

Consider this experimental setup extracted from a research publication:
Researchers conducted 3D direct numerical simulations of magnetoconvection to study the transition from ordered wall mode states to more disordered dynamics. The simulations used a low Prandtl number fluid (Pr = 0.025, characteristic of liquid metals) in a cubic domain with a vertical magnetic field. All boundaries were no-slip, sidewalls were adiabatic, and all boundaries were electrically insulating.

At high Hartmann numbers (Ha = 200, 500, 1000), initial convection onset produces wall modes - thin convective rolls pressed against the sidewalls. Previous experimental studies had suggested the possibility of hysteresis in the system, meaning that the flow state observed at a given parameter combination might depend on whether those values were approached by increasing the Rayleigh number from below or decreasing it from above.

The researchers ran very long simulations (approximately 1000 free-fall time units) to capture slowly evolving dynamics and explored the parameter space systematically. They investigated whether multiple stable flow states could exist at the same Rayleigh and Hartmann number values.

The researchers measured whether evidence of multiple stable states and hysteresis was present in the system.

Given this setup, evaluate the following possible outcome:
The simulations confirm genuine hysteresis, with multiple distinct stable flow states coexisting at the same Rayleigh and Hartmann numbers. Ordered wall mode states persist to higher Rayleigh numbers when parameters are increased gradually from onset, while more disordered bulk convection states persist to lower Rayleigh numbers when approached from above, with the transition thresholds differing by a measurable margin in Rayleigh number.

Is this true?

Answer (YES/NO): NO